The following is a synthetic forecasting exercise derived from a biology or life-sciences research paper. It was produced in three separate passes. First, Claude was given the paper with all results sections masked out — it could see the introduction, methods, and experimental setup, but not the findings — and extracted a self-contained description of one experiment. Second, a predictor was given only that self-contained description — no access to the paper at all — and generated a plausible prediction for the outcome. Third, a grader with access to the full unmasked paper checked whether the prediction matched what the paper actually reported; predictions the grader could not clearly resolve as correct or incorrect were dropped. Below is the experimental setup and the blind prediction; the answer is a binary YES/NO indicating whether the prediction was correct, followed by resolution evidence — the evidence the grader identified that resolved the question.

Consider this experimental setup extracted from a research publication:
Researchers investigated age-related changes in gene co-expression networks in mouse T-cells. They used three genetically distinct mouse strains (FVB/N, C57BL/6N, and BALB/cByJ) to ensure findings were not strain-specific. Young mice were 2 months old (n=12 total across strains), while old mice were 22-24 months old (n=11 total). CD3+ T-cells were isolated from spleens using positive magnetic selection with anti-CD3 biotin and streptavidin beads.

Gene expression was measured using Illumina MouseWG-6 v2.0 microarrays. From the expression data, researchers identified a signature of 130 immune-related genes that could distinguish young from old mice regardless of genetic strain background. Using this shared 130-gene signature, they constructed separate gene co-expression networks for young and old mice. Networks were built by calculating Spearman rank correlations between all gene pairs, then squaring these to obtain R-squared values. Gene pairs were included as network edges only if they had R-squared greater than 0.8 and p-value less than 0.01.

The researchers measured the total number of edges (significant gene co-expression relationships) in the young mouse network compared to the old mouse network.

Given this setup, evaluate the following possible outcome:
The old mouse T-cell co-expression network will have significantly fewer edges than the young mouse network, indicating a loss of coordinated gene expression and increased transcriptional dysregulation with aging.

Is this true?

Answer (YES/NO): NO